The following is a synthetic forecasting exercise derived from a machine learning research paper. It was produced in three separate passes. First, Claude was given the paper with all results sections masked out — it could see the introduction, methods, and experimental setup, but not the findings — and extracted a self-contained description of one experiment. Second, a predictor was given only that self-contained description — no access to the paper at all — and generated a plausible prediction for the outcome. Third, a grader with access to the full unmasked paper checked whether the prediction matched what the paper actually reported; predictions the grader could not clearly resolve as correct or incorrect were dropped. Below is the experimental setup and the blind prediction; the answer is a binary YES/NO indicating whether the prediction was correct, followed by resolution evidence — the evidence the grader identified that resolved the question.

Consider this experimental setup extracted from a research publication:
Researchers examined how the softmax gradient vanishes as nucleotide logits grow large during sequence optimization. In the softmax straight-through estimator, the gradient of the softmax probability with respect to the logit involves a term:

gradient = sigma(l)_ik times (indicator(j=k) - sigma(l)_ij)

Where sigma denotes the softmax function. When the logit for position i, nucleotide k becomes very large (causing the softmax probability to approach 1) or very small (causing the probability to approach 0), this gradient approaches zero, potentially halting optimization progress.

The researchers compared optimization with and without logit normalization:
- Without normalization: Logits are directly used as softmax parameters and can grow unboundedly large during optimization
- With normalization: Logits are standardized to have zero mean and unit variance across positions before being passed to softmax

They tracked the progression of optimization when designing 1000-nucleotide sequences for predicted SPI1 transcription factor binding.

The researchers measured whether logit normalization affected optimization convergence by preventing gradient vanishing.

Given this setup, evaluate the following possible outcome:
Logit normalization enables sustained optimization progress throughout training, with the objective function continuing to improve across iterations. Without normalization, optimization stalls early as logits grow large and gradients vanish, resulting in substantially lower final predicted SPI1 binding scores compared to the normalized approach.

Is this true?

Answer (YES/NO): YES